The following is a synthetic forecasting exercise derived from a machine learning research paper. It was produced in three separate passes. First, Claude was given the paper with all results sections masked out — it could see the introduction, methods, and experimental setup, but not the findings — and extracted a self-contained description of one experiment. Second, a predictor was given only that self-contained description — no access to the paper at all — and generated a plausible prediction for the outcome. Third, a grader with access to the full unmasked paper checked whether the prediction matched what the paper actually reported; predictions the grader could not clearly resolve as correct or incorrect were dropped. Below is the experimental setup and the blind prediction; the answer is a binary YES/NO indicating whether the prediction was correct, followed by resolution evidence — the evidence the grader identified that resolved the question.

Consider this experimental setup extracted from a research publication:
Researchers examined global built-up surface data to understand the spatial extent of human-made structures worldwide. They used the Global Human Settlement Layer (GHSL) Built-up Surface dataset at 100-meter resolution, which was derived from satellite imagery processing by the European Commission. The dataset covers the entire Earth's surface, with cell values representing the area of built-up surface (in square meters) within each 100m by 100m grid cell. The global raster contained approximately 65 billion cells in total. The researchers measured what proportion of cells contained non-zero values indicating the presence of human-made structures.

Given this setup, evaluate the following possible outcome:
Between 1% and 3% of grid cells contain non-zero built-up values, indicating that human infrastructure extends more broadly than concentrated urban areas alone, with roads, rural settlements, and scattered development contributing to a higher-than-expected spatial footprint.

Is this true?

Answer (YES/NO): NO